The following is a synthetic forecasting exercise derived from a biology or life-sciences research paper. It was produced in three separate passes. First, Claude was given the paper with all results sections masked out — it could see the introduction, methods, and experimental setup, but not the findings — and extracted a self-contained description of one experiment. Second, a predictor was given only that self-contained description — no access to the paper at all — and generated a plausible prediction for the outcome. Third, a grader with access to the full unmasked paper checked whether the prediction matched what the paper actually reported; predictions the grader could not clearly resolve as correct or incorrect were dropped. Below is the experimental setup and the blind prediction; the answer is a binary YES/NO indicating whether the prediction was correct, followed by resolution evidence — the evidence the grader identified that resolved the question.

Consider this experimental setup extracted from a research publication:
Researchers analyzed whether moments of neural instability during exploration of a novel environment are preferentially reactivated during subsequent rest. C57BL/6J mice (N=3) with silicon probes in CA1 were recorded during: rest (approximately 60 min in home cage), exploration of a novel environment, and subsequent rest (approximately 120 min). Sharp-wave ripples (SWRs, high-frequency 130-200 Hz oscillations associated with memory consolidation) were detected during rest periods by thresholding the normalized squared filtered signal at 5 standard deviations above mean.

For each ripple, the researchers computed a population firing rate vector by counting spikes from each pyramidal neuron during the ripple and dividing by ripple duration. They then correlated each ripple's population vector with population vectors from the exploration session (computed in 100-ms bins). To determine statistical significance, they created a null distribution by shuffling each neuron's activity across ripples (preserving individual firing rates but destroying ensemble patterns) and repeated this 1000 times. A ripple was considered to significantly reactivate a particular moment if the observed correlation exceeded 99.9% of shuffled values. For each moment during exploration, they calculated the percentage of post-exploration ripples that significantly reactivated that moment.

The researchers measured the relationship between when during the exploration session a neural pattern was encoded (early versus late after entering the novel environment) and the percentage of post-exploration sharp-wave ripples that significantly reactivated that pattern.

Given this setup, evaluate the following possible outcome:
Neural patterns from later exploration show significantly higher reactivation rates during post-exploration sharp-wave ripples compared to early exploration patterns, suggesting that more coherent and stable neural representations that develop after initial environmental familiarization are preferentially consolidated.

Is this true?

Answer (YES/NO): YES